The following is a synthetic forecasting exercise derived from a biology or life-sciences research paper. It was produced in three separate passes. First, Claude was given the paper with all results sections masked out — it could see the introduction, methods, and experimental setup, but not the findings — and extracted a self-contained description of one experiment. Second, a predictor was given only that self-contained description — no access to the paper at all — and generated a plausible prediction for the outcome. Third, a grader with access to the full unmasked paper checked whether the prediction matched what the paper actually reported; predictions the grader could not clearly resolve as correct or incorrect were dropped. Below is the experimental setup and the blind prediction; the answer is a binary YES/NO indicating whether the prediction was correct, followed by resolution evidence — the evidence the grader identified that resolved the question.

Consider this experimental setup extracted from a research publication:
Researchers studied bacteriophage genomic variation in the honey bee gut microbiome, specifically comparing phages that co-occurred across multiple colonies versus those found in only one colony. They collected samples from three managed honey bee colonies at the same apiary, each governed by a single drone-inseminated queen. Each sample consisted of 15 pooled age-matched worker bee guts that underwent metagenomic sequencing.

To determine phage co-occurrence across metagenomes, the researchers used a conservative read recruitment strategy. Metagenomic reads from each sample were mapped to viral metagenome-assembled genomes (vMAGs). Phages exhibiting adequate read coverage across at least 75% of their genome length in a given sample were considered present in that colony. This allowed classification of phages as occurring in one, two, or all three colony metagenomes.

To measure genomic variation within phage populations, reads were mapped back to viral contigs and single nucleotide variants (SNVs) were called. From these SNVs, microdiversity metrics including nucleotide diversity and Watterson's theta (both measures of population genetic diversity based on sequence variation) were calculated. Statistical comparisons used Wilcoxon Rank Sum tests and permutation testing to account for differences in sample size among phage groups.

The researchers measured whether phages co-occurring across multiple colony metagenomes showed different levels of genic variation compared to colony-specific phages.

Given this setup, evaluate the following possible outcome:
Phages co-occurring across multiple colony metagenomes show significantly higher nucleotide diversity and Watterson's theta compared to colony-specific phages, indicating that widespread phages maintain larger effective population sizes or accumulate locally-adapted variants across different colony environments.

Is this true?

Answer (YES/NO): YES